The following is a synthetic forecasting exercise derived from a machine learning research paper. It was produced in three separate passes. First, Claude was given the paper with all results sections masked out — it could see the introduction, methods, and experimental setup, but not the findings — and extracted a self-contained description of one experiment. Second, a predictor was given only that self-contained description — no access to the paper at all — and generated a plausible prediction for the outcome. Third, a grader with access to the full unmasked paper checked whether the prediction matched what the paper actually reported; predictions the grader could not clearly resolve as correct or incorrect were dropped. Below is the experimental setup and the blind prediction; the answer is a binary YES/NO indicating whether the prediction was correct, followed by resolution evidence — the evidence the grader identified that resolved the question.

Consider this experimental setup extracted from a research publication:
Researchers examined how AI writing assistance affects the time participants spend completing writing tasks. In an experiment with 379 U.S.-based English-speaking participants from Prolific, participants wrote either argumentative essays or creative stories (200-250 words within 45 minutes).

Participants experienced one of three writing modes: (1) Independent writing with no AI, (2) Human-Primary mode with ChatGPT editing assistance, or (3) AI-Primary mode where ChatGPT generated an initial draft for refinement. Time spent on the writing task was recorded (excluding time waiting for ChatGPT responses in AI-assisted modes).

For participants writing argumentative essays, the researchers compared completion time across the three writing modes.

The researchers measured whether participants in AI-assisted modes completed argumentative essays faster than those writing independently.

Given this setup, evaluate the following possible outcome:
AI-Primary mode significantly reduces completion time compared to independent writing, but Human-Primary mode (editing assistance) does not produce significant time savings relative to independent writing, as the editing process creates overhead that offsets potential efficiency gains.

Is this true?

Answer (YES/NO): YES